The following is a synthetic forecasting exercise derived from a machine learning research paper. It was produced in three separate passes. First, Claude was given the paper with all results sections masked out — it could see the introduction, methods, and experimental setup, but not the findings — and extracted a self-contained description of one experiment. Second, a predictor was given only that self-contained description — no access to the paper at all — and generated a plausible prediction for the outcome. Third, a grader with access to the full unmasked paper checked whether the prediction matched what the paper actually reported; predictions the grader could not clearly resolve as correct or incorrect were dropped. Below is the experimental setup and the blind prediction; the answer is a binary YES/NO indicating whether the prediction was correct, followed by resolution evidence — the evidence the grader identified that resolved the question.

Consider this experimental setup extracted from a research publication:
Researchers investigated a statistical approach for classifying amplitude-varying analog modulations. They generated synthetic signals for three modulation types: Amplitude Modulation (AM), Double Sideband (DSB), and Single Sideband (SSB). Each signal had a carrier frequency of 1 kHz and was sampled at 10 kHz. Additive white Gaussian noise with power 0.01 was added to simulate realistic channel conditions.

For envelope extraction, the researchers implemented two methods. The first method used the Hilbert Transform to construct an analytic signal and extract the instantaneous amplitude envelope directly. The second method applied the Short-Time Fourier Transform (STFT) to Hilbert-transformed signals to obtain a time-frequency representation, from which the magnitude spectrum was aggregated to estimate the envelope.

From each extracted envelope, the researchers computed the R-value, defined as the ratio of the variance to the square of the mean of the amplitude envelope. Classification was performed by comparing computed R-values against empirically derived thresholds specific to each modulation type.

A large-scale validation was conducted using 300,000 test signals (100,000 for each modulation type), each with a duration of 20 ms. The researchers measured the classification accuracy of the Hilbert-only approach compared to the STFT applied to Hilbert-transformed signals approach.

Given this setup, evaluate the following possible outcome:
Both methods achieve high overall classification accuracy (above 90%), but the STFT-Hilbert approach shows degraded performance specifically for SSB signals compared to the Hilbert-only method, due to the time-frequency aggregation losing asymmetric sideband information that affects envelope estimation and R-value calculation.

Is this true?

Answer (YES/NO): NO